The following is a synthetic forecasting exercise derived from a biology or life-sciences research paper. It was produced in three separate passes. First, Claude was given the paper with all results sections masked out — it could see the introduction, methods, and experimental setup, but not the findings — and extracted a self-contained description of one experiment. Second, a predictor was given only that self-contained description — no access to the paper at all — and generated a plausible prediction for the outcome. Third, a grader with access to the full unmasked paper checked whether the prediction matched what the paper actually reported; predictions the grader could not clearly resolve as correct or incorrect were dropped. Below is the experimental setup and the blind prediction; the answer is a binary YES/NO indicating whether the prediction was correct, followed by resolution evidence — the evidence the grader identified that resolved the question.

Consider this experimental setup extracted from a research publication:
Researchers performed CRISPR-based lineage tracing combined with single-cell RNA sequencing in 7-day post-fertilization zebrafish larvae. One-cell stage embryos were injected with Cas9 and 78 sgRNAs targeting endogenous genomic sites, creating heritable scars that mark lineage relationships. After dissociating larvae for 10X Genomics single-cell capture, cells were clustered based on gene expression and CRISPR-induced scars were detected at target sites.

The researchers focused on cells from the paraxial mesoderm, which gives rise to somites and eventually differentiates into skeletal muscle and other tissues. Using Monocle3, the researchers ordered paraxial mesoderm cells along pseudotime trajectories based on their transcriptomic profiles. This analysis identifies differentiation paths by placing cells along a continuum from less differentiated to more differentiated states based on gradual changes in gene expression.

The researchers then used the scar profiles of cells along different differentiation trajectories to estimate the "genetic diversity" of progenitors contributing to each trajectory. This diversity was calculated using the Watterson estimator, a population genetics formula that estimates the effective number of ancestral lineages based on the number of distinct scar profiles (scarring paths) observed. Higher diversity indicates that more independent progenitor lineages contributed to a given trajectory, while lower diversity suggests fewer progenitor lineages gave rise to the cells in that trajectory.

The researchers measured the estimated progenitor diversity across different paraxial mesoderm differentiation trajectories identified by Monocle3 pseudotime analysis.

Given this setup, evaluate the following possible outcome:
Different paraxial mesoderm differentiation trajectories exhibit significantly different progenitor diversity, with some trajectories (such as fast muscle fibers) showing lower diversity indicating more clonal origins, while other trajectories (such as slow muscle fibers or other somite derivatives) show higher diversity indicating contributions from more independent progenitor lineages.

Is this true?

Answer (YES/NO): NO